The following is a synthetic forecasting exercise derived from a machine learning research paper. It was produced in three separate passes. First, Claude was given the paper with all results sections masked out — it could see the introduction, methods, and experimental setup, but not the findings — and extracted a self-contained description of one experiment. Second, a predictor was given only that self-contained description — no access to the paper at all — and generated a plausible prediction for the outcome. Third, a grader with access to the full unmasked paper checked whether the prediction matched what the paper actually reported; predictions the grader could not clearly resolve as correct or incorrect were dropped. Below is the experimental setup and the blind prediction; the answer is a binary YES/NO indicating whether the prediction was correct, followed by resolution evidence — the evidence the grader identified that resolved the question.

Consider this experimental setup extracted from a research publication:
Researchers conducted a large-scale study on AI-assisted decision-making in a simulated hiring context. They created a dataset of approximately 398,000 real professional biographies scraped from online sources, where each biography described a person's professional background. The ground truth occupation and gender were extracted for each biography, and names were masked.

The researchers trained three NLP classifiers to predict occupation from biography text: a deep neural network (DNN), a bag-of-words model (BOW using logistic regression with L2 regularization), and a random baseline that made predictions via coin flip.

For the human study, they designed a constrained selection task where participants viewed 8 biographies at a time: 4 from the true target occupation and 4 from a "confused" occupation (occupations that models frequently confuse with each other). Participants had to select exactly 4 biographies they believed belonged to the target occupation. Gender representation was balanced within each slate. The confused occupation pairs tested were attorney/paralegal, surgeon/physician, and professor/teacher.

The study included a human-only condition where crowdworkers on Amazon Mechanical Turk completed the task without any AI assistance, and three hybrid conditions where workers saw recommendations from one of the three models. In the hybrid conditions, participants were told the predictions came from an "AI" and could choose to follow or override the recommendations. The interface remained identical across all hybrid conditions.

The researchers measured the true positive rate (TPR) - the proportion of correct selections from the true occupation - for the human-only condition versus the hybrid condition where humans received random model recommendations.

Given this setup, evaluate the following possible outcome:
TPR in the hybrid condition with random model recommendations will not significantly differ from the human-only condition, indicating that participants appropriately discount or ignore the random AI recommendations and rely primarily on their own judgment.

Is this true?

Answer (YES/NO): YES